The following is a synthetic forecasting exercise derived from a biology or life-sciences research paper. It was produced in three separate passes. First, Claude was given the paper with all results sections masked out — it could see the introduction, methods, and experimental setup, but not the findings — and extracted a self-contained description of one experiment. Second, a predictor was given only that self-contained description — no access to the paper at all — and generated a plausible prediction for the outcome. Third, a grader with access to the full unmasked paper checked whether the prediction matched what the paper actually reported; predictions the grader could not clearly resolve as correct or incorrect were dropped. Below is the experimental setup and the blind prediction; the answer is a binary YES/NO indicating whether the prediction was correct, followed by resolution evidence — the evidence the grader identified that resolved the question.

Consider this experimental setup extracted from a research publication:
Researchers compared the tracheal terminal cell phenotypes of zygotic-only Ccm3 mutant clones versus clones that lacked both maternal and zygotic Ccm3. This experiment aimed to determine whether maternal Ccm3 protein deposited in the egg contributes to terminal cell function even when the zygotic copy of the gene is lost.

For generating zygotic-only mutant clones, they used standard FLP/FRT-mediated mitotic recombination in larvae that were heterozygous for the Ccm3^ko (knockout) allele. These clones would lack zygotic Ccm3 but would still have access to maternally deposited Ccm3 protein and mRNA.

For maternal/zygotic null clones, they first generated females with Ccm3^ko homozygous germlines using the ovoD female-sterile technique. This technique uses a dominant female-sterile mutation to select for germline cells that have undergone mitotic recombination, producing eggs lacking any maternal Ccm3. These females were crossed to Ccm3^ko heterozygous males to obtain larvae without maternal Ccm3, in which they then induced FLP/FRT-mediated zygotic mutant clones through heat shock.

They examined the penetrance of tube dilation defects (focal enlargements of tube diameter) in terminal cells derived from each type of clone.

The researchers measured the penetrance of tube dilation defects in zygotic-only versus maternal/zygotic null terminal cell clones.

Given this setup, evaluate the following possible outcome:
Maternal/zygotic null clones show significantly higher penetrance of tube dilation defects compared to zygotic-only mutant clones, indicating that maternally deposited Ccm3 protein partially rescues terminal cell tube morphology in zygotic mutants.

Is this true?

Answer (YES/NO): YES